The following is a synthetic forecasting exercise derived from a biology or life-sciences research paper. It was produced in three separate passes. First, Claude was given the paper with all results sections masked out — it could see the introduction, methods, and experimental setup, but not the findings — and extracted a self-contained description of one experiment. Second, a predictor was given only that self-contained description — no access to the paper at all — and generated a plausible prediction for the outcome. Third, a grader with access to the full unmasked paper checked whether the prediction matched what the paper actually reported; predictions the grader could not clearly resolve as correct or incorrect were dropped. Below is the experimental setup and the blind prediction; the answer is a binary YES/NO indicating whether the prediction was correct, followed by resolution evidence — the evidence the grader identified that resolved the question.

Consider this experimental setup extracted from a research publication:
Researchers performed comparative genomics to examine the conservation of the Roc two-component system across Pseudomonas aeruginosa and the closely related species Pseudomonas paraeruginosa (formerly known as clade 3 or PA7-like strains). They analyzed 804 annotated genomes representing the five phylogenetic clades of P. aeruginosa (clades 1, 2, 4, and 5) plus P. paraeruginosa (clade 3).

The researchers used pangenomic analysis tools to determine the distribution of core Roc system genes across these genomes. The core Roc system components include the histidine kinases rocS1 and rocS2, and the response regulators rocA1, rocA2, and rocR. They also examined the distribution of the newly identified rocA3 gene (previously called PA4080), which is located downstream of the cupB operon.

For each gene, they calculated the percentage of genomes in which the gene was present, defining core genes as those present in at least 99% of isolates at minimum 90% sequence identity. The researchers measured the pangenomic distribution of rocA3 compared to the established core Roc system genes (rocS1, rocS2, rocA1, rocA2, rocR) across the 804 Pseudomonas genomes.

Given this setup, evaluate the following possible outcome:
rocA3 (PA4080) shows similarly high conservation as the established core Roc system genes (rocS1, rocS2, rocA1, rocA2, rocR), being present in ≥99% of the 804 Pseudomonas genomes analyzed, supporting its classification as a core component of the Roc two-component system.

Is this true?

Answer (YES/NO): YES